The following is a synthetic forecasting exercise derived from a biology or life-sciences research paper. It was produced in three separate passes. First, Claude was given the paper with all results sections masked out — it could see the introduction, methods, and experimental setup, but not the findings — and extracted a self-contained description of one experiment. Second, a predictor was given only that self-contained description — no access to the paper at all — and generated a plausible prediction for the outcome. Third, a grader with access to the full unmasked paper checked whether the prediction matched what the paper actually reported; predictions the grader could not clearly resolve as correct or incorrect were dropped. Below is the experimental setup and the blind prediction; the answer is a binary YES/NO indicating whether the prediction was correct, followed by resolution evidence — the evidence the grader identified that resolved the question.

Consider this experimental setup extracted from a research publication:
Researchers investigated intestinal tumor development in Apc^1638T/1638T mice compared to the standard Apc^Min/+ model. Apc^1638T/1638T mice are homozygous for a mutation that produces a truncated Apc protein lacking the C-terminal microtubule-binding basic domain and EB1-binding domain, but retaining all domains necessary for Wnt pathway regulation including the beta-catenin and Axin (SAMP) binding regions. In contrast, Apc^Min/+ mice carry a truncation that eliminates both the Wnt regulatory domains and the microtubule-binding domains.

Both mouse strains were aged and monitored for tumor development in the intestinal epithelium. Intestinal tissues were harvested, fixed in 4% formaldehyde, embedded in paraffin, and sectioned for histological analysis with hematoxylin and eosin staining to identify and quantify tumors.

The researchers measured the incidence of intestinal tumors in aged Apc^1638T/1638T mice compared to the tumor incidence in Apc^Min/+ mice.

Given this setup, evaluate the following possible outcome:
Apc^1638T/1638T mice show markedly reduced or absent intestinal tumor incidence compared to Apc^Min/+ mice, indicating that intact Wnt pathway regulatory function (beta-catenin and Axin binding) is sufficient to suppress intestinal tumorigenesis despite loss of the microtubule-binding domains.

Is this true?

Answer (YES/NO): YES